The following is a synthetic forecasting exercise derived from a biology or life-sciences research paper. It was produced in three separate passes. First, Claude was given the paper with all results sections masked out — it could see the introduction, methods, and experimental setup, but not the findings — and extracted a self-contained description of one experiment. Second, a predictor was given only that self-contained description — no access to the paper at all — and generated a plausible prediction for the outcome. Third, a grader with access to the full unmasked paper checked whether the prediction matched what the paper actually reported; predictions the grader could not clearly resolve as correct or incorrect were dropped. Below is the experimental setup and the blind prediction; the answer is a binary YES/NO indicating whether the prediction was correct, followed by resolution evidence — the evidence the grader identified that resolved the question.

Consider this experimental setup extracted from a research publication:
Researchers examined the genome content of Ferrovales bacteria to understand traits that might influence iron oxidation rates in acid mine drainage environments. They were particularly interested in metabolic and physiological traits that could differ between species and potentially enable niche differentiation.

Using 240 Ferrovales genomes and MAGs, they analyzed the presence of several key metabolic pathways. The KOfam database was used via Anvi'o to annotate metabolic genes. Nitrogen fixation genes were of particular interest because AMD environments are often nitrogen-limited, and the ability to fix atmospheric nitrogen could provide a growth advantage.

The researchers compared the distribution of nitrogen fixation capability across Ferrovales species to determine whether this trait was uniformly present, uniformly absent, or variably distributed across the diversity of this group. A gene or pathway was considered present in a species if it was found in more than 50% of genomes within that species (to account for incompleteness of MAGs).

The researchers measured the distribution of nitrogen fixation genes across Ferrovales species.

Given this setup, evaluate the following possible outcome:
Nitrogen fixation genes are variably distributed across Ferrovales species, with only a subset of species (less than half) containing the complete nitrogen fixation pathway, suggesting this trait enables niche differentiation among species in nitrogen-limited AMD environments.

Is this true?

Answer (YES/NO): YES